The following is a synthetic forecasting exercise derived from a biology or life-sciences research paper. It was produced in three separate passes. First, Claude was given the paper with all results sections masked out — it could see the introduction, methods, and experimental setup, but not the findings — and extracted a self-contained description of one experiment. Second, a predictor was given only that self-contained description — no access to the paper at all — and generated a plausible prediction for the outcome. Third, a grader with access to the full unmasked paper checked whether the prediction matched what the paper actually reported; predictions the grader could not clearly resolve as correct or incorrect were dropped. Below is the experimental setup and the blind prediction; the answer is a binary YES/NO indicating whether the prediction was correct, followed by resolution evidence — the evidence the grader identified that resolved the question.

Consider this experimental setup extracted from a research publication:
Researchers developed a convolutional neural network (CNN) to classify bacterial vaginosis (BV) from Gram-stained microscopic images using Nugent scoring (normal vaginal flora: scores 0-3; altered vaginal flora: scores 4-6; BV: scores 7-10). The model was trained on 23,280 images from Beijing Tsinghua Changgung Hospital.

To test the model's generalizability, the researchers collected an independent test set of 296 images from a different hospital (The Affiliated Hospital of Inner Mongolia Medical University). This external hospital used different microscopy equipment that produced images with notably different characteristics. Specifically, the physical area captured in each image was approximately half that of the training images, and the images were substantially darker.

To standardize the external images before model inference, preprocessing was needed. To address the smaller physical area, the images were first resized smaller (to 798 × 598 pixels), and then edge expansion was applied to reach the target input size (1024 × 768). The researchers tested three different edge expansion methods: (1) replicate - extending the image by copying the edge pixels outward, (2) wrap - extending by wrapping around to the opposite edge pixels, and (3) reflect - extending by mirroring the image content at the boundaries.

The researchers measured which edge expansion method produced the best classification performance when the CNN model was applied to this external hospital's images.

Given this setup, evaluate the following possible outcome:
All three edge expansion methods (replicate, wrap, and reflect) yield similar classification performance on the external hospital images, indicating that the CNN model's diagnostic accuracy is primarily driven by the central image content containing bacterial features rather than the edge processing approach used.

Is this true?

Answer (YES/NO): NO